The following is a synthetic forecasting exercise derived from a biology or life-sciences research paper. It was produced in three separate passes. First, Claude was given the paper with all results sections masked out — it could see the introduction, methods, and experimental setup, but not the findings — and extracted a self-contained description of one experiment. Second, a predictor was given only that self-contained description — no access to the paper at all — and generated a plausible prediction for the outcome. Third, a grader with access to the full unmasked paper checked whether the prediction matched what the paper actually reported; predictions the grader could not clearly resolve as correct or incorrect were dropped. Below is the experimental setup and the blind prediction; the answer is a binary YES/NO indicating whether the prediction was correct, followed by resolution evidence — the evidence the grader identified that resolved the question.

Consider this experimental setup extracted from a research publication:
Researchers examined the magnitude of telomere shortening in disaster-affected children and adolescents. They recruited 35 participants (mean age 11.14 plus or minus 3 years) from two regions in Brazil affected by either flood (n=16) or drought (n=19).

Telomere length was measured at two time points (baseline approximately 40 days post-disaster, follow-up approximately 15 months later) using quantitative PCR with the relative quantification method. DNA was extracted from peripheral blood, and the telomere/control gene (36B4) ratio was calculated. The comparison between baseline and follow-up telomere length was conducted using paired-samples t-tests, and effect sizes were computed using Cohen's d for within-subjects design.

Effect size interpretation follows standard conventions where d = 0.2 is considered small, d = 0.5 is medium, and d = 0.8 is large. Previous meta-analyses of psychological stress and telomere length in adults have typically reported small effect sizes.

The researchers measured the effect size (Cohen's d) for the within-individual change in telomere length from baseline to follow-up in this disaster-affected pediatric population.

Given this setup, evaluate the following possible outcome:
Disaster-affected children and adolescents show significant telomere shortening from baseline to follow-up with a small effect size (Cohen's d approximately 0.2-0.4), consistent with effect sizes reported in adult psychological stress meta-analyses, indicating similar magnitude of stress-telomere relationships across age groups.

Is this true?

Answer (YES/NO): YES